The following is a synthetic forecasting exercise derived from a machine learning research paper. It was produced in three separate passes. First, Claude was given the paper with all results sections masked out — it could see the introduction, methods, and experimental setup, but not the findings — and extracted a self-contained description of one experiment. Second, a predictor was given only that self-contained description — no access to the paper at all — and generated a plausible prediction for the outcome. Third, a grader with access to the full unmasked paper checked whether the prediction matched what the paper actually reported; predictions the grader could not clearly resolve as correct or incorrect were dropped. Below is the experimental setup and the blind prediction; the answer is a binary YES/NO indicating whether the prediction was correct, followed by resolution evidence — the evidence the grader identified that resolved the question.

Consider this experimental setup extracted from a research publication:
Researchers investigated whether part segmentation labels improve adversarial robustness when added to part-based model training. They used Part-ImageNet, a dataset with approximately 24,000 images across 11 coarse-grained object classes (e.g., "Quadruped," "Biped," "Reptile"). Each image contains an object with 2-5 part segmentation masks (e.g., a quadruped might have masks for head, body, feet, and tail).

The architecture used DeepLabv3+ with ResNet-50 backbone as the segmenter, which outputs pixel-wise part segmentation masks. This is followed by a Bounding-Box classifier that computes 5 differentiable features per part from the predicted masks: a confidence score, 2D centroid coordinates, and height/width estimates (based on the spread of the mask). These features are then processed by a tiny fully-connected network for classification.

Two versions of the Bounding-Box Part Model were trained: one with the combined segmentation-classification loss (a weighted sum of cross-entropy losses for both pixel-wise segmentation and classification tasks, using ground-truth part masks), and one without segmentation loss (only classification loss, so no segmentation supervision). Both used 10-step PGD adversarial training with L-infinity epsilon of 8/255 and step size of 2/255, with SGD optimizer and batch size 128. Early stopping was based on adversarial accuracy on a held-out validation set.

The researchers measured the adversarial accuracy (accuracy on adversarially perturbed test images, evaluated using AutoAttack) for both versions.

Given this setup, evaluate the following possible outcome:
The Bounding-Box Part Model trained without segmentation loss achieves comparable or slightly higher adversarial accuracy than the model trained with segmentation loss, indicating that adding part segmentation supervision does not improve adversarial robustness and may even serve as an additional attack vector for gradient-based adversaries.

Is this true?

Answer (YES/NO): YES